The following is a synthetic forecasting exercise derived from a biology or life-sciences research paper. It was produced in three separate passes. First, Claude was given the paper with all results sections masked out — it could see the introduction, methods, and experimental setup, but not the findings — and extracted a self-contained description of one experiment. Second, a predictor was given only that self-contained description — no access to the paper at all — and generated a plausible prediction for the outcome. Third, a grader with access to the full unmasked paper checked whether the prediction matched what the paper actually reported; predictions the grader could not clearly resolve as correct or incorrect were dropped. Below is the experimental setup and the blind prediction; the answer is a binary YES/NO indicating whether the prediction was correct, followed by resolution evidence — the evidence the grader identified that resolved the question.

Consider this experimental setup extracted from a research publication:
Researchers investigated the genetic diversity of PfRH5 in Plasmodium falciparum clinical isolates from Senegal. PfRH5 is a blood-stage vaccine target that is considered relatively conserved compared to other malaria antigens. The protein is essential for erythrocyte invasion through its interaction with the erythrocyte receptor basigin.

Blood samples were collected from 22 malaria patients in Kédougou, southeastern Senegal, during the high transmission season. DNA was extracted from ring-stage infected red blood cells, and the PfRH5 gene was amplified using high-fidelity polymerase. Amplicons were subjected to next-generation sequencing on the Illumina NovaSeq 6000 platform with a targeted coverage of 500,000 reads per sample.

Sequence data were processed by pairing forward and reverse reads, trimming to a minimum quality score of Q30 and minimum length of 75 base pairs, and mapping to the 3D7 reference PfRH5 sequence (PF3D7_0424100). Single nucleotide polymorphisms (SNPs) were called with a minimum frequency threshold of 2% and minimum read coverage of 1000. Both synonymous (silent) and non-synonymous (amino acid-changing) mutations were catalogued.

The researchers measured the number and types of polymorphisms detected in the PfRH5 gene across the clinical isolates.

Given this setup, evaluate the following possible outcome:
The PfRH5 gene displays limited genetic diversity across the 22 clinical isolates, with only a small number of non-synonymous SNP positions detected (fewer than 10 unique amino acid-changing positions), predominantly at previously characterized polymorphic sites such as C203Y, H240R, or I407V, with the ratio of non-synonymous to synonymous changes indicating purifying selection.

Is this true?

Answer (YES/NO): NO